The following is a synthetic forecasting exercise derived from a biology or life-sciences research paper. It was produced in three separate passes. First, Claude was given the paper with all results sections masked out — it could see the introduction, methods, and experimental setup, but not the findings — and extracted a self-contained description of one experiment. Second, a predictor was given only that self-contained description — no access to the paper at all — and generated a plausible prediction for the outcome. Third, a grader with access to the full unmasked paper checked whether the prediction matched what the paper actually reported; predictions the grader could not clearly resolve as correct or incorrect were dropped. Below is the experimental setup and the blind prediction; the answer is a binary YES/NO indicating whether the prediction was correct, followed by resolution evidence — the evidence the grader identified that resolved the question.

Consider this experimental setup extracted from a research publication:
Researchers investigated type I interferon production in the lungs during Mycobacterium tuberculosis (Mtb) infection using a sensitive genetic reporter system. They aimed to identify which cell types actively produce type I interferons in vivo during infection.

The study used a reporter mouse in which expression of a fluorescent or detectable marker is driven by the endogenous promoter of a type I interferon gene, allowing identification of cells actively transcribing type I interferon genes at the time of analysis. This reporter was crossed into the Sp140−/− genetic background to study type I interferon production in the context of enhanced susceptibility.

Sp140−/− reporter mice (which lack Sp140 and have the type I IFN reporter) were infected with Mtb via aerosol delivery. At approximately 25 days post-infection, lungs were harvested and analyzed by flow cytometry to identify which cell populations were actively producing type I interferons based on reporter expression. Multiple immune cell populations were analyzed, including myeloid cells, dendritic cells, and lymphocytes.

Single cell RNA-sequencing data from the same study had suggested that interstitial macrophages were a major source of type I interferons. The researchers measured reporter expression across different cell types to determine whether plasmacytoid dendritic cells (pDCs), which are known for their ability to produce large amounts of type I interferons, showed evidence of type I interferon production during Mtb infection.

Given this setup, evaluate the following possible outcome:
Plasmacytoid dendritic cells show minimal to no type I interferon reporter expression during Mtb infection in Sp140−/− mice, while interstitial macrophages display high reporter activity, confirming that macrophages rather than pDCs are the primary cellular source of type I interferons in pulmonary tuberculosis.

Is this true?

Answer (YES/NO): NO